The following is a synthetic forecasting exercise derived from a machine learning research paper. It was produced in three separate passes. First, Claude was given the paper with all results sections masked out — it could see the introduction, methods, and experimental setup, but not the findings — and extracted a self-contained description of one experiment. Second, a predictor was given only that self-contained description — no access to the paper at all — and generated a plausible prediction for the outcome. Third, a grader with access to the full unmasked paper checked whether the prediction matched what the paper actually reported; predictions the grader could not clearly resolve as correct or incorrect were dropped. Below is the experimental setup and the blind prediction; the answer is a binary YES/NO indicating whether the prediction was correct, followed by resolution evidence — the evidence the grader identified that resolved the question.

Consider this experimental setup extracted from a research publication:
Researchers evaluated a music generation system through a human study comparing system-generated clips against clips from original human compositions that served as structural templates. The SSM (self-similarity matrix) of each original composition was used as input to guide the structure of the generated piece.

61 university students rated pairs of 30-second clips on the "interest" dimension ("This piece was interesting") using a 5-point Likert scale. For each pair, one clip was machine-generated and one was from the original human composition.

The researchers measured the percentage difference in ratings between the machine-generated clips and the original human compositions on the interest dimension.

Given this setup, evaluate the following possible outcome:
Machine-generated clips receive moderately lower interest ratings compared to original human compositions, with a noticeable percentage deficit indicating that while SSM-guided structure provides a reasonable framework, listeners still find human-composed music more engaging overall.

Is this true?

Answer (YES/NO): YES